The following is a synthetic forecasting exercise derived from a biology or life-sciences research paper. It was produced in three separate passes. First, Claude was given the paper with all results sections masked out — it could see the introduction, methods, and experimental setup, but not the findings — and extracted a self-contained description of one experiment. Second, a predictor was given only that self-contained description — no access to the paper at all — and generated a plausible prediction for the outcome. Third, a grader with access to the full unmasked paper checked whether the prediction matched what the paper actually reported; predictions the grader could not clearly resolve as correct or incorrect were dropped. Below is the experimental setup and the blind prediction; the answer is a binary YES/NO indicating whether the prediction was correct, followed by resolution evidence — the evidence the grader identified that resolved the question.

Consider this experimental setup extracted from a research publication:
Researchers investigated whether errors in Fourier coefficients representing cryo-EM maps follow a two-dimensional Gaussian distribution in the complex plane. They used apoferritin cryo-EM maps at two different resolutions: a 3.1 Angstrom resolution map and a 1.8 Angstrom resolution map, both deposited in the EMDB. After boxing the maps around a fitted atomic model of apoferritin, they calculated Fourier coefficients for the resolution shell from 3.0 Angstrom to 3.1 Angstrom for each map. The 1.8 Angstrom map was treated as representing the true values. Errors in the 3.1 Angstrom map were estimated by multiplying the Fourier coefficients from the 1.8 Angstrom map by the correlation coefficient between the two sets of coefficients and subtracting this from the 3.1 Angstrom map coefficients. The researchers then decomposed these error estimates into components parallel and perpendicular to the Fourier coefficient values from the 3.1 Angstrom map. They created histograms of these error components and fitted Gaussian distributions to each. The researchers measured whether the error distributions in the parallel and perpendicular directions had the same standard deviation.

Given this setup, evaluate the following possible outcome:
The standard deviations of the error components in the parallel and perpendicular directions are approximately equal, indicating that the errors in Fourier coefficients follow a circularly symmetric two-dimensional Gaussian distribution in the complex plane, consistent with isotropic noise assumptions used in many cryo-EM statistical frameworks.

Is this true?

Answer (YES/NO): NO